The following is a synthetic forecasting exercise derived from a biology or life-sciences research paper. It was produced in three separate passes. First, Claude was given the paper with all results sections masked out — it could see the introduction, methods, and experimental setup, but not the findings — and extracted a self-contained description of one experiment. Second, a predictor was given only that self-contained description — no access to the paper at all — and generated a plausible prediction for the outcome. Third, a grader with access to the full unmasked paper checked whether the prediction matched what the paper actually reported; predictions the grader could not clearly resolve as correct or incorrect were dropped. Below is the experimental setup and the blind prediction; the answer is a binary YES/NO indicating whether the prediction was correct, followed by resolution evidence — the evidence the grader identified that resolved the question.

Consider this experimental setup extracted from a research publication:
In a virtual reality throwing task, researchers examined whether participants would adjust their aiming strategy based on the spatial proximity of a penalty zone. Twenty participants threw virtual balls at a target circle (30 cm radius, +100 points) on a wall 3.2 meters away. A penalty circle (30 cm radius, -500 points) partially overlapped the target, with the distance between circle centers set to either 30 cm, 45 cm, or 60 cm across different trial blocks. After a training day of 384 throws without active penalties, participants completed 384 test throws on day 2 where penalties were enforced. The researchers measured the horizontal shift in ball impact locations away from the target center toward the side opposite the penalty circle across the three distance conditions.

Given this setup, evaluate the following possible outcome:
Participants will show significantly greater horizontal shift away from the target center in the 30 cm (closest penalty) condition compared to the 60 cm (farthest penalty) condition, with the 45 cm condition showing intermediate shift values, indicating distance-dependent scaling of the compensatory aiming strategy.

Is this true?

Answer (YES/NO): YES